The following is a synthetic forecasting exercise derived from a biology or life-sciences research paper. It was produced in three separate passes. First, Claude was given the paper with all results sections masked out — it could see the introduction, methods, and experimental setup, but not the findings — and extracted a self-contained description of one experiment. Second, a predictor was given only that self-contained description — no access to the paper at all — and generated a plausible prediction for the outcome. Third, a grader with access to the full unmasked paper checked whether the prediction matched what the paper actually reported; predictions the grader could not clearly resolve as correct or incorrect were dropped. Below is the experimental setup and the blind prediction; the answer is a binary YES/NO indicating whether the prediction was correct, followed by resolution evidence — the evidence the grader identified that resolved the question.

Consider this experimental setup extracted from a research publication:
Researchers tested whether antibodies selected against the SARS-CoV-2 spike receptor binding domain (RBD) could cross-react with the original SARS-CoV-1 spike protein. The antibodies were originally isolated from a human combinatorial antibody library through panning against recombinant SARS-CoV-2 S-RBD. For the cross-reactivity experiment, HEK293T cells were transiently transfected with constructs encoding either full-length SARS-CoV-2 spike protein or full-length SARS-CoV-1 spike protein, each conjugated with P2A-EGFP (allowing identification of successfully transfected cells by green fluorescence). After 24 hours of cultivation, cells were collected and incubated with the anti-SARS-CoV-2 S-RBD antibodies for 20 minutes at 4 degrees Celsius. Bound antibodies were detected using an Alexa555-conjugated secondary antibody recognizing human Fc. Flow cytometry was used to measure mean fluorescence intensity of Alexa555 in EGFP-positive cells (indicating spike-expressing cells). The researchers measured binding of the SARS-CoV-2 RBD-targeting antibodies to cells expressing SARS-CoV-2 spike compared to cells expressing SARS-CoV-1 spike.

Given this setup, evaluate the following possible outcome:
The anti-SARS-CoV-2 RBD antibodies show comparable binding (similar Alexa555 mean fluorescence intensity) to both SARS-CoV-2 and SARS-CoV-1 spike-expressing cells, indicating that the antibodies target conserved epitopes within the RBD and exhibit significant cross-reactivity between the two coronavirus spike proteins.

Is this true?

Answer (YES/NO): NO